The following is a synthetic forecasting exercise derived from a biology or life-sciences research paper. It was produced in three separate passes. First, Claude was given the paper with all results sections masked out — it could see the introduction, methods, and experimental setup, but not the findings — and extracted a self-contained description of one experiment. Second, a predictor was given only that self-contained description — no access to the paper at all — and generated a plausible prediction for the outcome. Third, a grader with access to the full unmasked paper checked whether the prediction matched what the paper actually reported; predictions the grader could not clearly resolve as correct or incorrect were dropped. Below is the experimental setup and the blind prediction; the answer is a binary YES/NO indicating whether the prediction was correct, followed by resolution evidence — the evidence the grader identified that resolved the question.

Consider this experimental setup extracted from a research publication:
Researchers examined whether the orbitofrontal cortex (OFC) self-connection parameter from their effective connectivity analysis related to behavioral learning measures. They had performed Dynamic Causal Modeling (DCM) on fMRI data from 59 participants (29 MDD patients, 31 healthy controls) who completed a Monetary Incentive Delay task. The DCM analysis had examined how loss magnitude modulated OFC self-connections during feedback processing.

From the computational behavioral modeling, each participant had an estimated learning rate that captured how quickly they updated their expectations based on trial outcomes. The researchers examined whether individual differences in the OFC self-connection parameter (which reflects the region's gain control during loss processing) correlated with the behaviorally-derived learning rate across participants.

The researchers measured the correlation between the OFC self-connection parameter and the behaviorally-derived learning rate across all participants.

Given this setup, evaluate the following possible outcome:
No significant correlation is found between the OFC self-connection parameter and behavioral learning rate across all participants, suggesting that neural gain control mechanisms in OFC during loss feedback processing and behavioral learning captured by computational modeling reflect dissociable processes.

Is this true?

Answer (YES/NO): NO